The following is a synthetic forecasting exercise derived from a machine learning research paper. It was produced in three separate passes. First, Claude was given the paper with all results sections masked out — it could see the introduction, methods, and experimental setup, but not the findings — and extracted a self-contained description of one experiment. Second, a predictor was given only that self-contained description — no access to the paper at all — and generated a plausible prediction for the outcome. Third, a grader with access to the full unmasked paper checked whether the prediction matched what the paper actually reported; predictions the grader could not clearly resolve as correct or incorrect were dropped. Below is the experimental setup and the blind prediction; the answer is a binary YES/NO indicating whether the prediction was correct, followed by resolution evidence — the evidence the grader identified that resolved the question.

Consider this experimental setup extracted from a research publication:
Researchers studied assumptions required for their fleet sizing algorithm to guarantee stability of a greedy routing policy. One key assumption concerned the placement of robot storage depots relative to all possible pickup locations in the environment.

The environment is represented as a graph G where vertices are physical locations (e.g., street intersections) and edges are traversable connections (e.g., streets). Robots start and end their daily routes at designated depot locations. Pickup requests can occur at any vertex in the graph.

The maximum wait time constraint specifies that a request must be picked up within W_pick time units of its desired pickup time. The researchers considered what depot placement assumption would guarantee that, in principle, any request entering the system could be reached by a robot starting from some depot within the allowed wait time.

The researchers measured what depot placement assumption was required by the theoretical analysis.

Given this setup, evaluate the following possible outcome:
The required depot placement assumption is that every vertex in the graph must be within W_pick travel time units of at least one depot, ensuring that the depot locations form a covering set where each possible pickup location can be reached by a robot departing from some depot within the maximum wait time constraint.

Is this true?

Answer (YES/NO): YES